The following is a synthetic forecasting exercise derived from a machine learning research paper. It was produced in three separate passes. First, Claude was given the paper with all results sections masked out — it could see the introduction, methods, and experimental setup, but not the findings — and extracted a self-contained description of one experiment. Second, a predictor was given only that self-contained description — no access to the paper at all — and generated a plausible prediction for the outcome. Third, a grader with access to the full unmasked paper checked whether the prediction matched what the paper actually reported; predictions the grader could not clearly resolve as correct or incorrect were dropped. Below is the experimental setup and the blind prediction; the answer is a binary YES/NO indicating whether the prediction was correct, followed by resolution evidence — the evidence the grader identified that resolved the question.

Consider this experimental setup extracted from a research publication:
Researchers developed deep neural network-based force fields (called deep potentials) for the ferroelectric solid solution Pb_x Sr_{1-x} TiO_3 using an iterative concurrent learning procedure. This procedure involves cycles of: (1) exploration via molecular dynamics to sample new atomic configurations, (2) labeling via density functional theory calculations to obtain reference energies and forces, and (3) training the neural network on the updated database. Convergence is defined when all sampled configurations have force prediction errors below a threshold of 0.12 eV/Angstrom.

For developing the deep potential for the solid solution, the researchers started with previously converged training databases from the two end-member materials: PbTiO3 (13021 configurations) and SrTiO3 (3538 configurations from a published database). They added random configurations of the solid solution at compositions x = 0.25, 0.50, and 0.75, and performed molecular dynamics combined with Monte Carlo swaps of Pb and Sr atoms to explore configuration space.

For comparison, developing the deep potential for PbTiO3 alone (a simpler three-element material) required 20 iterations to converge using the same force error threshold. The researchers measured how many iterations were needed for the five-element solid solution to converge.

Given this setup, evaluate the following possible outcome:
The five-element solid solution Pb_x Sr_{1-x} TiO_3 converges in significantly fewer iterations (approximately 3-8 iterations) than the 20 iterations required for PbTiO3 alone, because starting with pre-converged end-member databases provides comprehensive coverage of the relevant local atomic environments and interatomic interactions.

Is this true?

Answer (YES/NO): NO